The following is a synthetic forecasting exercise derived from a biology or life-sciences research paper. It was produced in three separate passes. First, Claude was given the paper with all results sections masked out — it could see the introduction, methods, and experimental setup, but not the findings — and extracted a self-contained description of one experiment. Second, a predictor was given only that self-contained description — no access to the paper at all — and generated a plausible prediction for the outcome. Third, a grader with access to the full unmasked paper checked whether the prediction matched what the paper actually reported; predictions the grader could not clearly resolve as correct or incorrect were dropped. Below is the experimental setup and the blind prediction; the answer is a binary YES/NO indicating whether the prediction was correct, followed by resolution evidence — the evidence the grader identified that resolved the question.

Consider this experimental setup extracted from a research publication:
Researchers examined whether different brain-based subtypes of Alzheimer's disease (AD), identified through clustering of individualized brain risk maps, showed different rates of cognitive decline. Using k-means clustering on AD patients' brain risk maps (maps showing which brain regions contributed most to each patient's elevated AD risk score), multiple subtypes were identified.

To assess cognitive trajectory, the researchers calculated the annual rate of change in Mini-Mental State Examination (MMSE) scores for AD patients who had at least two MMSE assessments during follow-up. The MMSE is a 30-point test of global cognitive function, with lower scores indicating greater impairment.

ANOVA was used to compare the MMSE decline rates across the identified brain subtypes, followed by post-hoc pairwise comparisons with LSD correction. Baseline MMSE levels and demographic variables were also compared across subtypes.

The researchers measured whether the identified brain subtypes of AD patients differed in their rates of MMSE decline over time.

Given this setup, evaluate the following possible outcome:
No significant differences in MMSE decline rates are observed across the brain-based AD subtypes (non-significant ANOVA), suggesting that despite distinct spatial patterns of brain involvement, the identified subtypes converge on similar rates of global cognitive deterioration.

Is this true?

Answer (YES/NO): NO